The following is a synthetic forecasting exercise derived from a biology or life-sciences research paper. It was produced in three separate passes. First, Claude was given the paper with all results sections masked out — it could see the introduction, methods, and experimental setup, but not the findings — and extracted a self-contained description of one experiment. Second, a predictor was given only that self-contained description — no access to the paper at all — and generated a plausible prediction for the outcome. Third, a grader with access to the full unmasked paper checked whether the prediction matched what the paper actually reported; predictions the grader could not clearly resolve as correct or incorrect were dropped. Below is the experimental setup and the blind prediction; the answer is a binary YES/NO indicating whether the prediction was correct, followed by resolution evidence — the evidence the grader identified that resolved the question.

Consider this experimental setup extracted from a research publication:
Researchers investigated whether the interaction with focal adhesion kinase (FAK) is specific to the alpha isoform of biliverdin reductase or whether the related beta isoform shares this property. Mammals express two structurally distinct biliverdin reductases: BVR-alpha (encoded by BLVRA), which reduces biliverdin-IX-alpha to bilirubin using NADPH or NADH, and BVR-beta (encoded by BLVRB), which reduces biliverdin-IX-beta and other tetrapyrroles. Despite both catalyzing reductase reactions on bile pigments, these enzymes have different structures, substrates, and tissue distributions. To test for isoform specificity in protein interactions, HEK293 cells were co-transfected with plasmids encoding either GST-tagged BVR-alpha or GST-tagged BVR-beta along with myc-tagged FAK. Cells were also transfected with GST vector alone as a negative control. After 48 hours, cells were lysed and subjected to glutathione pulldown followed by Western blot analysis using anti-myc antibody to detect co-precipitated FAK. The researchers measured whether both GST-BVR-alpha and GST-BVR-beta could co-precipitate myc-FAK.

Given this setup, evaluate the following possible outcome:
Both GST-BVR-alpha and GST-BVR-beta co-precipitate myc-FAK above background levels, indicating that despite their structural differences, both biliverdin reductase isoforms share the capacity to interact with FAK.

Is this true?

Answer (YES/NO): NO